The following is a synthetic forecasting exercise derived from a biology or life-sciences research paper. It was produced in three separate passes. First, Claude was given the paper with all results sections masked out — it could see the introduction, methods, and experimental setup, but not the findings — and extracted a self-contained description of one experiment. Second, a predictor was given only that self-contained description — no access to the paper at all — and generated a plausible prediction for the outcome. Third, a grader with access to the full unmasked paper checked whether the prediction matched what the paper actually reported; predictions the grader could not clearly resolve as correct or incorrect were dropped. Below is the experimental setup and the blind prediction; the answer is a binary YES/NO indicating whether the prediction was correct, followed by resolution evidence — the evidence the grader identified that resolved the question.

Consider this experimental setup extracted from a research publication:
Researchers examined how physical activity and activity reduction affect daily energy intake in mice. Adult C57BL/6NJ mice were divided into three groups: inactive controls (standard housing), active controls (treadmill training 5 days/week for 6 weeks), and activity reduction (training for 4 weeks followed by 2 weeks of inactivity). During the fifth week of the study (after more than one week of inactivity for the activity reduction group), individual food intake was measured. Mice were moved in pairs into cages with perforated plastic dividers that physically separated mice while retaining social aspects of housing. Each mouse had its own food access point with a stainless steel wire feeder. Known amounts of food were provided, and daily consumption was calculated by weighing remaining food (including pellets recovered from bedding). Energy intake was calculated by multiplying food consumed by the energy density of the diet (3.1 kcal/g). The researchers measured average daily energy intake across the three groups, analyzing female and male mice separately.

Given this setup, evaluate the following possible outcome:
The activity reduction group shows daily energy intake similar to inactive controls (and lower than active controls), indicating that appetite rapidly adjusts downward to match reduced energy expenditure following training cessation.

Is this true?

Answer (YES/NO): NO